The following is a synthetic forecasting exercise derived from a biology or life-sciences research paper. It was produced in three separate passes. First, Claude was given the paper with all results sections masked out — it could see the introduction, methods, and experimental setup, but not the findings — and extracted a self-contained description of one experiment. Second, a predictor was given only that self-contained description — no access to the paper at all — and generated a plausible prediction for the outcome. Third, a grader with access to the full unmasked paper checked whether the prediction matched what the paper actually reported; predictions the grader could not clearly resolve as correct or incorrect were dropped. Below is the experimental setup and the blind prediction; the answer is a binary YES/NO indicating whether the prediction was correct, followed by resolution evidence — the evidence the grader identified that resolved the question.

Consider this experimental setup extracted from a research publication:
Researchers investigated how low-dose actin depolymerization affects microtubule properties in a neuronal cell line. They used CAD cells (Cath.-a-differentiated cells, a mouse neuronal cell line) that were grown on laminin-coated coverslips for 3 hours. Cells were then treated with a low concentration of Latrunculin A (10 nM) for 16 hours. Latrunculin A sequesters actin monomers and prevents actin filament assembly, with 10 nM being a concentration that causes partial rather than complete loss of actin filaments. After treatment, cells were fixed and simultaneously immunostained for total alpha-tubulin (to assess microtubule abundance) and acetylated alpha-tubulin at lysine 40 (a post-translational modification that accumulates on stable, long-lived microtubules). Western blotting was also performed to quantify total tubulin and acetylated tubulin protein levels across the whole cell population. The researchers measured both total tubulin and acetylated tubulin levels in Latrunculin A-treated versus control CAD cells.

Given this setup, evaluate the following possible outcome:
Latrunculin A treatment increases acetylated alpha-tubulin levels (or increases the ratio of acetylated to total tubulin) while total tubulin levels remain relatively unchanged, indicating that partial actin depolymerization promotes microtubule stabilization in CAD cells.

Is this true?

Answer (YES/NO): NO